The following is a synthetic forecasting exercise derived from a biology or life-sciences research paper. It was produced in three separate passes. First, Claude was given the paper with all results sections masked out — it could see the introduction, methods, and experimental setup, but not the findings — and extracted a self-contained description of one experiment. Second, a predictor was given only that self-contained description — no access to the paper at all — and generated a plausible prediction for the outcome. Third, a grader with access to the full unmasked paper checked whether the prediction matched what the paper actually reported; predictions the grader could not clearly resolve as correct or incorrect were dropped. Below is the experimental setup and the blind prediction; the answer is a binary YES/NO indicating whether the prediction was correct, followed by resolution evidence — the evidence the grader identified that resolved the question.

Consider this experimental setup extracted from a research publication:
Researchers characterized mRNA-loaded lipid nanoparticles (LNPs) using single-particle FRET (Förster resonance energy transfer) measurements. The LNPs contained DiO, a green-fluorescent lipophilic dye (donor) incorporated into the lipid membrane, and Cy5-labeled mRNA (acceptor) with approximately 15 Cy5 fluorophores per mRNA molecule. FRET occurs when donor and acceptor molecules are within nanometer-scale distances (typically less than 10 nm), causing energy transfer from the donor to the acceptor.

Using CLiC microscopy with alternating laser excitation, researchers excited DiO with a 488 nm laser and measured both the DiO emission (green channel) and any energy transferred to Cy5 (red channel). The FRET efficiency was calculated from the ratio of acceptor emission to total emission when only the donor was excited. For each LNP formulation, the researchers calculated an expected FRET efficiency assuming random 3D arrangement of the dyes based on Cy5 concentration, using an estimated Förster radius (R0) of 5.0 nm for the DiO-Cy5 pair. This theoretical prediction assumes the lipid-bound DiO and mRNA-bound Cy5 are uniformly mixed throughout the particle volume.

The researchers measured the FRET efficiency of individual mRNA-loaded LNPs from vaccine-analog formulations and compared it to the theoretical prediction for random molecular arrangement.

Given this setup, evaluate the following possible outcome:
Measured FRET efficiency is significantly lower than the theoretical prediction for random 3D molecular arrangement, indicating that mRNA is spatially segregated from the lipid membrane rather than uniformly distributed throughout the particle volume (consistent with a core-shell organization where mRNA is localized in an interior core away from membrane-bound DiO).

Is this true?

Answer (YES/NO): NO